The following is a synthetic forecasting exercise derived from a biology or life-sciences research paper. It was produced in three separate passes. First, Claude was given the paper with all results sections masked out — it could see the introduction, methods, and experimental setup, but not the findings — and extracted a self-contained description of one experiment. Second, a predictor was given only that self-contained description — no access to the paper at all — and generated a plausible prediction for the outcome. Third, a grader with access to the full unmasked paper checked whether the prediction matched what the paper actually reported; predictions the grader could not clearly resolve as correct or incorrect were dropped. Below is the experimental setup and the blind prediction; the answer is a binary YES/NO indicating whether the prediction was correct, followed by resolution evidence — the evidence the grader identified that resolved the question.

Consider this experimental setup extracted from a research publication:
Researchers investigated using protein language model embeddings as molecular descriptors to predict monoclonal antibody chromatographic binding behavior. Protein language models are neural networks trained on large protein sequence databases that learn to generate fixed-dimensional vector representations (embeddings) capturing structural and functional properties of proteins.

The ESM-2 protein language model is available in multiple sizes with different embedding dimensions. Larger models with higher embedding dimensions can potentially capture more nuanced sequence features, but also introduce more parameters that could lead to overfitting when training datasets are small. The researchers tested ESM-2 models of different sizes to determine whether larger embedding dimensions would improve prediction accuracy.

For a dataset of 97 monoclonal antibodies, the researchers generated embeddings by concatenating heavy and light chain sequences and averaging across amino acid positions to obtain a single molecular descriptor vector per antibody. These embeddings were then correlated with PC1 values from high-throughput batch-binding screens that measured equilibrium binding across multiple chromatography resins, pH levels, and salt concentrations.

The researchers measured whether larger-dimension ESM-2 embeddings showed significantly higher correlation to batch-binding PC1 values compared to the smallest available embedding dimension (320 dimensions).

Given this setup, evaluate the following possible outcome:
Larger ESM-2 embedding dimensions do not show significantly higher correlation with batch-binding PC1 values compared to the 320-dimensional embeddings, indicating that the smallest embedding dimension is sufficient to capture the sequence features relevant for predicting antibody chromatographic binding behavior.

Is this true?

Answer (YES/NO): YES